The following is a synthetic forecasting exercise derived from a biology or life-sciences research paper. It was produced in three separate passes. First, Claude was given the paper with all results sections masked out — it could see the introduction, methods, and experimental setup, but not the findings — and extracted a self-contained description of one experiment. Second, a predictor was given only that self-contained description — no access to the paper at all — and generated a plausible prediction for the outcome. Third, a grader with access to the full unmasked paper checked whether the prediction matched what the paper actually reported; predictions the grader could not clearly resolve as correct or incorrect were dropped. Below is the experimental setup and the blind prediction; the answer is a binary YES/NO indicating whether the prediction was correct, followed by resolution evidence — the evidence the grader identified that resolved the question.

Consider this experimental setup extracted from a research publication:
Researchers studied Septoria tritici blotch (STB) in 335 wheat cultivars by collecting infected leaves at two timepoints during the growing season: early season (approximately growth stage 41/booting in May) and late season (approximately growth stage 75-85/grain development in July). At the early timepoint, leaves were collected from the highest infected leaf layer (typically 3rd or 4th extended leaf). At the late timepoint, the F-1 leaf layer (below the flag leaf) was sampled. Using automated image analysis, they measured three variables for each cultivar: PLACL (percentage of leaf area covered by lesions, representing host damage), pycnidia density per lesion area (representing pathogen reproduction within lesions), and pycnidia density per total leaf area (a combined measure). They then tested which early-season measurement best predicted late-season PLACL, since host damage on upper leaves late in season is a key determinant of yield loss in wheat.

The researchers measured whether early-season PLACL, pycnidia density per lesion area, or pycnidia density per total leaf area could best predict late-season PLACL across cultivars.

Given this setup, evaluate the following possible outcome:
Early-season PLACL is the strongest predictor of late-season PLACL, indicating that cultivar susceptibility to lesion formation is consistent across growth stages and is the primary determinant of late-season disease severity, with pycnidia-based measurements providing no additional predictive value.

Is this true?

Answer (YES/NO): NO